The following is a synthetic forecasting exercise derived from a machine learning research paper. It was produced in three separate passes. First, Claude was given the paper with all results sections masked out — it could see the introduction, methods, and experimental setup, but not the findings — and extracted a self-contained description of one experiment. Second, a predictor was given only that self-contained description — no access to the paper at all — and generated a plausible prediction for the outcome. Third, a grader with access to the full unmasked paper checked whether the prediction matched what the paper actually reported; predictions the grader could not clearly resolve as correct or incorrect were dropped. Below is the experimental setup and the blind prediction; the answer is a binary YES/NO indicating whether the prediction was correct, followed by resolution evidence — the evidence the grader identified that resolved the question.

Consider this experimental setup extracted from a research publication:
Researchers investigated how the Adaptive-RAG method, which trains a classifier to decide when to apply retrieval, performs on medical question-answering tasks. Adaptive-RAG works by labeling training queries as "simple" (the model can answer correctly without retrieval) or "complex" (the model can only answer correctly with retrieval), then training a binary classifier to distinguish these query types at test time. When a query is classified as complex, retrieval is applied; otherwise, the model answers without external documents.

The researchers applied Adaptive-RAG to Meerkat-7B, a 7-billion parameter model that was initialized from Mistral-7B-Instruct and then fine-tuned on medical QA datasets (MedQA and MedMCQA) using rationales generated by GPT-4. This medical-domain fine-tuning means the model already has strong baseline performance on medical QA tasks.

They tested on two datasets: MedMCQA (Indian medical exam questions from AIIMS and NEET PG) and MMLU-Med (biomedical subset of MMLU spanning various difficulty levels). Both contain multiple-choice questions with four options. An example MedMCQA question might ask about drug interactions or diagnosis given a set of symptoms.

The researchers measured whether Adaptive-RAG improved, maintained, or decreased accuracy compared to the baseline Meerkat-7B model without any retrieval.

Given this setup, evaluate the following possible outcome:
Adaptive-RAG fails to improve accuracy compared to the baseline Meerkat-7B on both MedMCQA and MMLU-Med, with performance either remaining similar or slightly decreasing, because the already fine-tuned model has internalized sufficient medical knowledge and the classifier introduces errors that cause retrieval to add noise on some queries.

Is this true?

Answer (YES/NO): NO